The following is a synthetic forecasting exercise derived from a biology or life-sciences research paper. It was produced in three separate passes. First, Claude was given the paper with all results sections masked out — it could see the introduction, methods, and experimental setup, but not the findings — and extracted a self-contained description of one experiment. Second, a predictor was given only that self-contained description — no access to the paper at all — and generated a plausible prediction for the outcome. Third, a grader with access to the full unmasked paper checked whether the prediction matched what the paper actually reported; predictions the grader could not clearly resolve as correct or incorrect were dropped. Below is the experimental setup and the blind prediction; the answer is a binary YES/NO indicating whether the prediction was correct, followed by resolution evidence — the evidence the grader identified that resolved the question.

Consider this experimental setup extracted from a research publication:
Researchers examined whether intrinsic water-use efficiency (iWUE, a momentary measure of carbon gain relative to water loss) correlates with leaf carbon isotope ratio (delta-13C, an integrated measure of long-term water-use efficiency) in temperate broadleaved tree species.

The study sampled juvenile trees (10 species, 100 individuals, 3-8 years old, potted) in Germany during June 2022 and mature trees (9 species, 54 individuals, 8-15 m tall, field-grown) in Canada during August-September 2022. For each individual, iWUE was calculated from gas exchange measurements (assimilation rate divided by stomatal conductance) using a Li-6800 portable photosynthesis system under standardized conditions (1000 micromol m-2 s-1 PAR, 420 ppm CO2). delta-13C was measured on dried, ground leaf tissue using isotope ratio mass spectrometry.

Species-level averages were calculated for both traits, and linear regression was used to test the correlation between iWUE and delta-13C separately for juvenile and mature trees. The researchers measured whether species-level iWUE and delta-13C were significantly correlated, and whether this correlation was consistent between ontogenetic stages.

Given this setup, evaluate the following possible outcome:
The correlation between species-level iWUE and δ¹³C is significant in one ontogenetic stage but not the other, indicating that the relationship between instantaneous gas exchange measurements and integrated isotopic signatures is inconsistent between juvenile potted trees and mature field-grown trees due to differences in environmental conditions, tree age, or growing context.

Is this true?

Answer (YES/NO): NO